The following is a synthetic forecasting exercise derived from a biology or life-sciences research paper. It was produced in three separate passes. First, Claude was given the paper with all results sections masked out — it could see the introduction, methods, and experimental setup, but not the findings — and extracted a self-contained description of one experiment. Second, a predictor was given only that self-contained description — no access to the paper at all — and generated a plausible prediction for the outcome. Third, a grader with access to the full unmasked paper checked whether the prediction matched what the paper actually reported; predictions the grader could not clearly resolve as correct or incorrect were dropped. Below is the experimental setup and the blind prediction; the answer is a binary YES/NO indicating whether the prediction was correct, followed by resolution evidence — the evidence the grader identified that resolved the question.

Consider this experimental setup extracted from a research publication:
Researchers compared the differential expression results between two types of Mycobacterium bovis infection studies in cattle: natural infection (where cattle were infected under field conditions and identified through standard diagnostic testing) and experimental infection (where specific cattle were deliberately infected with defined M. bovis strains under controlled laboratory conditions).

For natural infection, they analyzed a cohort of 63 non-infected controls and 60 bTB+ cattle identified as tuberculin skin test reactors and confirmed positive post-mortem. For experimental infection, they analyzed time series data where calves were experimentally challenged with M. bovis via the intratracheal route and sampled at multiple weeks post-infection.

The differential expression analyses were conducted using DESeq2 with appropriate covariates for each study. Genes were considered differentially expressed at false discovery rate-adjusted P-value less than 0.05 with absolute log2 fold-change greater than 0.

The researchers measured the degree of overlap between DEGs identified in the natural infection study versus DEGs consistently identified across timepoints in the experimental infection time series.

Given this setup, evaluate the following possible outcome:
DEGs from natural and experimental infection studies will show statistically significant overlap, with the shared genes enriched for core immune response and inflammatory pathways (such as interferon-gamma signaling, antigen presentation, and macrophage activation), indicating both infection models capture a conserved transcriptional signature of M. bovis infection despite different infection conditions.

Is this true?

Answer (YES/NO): NO